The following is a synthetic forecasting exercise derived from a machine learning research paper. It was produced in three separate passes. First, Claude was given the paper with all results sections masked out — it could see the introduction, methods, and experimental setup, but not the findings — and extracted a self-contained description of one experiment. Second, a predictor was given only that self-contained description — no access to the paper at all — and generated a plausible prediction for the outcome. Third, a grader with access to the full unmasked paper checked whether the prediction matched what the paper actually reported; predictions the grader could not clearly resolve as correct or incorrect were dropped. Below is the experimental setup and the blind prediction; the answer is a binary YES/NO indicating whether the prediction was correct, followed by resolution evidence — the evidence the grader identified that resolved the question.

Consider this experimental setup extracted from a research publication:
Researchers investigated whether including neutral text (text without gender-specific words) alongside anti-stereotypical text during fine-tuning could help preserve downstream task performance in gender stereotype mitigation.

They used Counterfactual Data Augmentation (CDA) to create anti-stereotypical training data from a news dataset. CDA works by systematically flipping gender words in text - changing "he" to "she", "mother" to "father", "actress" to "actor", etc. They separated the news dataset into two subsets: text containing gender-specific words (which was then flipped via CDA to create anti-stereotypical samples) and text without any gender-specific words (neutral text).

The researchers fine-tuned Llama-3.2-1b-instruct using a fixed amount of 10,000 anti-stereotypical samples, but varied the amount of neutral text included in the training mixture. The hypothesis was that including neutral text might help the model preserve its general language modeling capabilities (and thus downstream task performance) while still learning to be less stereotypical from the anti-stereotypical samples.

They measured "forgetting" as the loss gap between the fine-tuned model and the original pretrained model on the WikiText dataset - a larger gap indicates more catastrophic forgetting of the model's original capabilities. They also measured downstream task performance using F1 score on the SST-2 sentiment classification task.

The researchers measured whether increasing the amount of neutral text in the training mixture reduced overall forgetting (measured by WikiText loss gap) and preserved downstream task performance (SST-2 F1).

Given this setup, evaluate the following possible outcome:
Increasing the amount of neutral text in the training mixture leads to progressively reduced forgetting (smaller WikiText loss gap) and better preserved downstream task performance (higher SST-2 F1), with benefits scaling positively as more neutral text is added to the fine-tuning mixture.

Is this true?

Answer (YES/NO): NO